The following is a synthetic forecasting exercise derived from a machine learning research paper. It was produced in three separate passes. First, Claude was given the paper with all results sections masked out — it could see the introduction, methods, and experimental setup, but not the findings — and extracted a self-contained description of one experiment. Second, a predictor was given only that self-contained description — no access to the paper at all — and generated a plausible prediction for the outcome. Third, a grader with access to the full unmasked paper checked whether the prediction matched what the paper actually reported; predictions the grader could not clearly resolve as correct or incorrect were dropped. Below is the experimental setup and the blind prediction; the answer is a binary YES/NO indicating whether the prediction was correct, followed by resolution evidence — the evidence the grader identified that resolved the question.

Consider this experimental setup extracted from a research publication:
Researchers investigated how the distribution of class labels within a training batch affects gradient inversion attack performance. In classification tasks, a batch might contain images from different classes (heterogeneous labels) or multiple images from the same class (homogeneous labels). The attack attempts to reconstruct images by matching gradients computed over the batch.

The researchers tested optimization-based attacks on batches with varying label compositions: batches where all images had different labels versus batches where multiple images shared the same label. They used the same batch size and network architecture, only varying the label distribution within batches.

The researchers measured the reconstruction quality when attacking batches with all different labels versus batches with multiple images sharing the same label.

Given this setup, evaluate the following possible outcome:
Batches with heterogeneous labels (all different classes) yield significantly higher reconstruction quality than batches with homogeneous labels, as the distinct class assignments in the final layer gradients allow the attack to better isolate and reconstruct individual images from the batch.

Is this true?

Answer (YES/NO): YES